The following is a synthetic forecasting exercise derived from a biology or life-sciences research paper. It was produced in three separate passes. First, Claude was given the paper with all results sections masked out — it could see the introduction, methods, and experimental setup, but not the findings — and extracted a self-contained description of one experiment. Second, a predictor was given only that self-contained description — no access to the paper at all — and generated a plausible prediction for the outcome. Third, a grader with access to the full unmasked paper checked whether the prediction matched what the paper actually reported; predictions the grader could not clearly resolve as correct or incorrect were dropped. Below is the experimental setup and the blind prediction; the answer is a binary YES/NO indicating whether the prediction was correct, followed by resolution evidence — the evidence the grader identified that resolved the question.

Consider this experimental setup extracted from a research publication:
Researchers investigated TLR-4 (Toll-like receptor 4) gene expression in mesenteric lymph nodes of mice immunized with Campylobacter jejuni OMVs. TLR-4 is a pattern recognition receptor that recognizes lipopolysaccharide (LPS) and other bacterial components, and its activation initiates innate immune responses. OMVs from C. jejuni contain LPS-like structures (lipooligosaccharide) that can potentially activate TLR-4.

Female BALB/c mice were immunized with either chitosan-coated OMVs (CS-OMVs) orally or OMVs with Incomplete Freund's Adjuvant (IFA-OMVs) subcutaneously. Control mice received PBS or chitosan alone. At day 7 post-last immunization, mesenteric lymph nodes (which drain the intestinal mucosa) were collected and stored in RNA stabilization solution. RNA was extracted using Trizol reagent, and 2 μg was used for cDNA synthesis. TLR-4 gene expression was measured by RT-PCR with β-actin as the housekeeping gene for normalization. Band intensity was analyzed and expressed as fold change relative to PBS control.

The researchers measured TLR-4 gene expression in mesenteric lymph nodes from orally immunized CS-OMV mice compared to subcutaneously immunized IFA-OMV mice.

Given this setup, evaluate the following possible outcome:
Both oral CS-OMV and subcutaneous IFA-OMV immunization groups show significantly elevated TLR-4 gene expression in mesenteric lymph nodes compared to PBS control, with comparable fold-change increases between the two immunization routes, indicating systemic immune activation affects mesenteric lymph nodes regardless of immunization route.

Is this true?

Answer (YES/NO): NO